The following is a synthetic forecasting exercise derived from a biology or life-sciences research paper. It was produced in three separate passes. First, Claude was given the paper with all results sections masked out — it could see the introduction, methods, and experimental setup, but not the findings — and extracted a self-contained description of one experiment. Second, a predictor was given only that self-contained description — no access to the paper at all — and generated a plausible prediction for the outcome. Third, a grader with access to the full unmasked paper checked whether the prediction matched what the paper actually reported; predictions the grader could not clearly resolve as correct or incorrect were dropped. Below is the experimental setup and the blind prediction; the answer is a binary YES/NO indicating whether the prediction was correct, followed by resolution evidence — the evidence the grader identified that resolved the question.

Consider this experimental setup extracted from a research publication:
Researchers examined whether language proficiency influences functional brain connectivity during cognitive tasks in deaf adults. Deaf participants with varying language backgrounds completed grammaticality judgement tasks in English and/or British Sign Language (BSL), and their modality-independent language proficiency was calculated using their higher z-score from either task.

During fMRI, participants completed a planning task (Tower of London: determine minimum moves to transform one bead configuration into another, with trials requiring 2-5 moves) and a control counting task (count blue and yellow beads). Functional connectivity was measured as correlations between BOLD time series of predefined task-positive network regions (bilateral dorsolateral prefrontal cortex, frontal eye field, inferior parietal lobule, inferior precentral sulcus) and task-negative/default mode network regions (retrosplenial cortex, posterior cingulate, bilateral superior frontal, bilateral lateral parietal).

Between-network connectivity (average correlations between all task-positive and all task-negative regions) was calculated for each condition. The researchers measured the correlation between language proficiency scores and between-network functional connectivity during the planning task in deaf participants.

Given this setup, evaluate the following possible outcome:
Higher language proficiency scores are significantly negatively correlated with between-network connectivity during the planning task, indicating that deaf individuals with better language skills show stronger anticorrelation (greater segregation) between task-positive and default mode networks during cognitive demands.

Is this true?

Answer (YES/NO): NO